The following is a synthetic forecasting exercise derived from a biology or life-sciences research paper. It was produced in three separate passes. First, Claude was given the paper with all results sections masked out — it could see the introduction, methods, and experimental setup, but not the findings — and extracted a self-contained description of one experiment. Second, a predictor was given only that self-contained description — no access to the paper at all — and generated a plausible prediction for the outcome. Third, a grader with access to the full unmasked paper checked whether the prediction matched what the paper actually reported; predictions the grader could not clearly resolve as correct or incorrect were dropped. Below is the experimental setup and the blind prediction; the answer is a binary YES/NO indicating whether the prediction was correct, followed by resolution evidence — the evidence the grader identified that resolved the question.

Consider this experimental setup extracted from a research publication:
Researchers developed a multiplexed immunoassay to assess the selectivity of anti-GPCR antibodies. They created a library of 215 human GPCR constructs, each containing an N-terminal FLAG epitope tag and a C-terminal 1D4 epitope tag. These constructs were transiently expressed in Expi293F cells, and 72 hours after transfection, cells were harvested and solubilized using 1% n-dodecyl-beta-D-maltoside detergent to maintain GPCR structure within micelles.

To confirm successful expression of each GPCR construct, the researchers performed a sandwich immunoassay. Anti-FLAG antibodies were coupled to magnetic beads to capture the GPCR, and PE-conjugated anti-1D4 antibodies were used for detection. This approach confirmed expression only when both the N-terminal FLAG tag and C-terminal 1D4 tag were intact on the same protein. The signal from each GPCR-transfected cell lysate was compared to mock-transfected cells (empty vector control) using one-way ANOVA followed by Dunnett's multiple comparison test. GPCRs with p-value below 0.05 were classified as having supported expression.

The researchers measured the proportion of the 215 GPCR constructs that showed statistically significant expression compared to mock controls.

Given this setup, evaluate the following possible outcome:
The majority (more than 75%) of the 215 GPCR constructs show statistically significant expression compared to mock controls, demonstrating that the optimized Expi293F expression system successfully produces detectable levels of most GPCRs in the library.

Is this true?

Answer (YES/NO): YES